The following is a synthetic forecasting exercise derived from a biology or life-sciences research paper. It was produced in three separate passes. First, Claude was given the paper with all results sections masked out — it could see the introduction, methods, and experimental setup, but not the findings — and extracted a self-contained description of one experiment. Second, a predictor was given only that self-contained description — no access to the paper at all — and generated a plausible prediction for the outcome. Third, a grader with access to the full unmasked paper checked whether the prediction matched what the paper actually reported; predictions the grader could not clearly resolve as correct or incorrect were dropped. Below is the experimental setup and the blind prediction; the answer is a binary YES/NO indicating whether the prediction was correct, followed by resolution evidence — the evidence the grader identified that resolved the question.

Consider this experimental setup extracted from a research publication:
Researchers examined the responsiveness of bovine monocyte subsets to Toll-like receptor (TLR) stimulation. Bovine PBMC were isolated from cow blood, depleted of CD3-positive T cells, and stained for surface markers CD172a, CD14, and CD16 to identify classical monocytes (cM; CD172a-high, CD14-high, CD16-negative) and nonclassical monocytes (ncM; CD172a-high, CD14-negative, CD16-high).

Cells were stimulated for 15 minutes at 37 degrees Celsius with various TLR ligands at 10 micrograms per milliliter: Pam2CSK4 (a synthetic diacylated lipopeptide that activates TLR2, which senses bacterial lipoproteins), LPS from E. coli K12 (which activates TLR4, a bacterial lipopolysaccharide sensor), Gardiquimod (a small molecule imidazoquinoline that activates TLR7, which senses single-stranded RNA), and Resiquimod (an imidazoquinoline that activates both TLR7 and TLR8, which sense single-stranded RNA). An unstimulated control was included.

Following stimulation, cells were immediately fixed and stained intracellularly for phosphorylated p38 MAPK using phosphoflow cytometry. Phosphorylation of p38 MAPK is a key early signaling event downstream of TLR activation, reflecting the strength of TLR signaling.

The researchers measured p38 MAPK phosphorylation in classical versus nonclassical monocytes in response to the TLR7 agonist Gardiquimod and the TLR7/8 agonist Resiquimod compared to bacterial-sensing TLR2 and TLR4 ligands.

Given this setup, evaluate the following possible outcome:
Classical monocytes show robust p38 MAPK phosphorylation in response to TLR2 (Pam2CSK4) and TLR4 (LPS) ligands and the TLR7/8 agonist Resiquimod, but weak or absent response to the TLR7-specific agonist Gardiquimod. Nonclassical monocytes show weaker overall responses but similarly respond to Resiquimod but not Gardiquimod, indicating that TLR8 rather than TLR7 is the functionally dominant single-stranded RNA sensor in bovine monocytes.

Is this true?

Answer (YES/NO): NO